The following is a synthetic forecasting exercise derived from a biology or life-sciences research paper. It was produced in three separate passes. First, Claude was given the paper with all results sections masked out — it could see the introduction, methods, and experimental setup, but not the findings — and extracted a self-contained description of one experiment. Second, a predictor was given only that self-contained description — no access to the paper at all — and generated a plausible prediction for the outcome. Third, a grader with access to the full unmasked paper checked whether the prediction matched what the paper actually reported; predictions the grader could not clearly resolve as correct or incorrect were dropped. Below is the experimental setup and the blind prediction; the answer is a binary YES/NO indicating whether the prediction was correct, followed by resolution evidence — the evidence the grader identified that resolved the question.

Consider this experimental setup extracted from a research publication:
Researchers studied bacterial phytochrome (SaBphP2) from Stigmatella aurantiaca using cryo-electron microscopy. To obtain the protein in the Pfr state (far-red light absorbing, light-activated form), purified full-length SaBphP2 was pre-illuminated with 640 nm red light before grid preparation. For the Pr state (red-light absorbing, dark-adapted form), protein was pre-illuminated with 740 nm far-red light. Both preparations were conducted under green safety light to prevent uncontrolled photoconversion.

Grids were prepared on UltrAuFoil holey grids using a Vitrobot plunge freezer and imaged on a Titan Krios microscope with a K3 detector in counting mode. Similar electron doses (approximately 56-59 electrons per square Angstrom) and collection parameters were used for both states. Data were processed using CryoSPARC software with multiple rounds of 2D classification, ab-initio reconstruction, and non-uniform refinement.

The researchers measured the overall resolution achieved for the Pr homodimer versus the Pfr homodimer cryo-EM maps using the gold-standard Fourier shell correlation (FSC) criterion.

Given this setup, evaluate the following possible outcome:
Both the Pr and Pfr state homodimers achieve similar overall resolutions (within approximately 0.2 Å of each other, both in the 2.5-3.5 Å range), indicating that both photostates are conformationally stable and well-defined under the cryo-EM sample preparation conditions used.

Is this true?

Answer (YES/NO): NO